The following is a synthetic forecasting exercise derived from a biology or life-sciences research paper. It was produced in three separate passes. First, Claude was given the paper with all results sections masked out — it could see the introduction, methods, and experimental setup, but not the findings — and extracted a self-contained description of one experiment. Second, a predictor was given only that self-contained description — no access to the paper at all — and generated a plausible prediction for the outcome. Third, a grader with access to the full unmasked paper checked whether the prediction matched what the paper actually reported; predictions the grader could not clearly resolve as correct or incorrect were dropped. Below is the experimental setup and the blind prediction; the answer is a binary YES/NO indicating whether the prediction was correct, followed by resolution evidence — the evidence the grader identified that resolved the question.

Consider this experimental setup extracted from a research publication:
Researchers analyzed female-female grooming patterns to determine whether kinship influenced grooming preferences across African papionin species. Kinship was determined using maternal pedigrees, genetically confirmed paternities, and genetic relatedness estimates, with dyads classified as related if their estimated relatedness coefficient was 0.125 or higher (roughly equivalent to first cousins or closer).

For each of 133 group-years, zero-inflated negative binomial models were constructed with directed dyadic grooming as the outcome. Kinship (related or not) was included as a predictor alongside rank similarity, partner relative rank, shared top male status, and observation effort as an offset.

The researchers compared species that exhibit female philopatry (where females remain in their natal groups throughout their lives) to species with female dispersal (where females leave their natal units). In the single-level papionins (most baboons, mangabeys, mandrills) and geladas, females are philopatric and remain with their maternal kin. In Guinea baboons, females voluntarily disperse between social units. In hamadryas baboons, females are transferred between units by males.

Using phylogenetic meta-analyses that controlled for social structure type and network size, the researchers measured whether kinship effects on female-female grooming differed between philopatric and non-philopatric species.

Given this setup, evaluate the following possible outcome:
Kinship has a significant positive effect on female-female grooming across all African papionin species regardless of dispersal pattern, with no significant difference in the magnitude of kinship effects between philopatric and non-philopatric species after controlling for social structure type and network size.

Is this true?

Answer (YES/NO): NO